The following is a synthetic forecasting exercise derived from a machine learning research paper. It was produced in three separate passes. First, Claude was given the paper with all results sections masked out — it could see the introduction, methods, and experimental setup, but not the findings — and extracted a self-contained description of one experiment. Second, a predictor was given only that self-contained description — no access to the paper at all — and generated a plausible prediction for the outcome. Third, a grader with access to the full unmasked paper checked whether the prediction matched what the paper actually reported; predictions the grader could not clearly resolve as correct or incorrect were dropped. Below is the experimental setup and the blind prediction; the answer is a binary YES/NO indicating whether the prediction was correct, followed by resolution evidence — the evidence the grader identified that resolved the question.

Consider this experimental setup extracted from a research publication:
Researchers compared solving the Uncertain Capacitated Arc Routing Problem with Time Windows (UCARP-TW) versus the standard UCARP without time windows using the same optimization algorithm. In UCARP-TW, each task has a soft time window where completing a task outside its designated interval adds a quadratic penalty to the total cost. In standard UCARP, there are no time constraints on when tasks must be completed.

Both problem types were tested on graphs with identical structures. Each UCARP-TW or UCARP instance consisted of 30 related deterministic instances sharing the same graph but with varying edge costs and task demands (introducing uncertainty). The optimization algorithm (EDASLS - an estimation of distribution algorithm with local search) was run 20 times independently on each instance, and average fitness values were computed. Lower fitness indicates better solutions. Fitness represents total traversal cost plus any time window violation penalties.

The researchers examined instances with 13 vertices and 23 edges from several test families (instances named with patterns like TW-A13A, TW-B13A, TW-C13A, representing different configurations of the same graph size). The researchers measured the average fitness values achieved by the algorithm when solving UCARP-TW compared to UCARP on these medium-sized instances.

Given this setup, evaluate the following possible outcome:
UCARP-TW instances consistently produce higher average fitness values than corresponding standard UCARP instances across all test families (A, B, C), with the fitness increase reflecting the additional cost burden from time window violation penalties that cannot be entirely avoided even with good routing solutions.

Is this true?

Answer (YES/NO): YES